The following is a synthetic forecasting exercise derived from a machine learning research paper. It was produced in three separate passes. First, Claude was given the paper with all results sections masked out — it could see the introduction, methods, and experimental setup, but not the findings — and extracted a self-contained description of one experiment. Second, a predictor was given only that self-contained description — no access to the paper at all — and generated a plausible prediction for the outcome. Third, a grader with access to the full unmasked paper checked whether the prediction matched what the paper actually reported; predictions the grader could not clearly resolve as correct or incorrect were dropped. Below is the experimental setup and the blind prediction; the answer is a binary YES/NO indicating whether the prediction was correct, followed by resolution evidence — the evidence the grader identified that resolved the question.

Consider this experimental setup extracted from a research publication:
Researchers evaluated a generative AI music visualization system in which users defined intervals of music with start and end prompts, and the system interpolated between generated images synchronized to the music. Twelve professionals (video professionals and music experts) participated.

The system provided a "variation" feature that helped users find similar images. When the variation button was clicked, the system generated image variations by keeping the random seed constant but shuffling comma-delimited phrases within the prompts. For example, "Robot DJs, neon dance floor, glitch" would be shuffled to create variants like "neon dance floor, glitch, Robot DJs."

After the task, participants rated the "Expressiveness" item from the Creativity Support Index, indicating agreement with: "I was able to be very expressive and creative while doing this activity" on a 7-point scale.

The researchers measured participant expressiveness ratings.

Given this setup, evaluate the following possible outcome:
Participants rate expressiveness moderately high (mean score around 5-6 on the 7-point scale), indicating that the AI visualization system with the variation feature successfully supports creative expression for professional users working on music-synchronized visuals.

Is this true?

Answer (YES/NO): YES